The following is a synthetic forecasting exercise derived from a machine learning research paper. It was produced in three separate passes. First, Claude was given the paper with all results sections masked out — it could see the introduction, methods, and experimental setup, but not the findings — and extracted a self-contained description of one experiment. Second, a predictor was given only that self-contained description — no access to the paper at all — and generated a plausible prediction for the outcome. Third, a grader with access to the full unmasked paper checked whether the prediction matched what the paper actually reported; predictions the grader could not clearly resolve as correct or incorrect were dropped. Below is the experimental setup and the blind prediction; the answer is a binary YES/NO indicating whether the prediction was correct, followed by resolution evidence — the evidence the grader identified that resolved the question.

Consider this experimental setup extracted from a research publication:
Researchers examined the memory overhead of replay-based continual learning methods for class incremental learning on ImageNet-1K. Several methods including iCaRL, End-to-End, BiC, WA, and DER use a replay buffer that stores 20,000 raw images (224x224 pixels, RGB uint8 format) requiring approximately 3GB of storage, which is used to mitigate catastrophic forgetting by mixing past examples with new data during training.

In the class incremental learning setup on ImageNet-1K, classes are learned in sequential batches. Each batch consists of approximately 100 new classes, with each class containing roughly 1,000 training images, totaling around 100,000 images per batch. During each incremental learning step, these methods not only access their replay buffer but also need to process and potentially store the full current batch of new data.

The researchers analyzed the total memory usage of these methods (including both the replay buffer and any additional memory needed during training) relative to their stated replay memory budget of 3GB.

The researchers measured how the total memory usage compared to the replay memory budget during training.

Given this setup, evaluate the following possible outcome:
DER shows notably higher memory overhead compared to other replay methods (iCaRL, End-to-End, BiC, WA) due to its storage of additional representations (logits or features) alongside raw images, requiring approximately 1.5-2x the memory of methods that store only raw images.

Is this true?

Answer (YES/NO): NO